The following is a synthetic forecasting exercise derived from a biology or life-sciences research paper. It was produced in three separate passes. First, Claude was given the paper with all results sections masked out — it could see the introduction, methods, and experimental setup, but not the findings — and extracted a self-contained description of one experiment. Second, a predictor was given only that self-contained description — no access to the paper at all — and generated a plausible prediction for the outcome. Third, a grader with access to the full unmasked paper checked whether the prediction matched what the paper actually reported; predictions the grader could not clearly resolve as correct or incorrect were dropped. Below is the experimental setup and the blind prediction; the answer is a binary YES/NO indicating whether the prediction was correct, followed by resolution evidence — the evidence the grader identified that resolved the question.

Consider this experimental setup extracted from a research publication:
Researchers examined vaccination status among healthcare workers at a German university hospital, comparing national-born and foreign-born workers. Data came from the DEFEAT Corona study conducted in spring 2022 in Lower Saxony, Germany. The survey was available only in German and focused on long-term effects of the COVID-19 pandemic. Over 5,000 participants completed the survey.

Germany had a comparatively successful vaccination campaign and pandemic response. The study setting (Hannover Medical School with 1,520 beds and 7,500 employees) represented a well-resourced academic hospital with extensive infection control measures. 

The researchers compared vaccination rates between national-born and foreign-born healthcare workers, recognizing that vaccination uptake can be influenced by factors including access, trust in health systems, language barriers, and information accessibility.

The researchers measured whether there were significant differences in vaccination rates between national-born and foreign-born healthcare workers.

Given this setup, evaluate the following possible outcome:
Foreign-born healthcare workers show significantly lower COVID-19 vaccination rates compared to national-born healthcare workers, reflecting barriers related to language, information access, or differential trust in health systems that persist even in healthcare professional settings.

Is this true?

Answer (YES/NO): NO